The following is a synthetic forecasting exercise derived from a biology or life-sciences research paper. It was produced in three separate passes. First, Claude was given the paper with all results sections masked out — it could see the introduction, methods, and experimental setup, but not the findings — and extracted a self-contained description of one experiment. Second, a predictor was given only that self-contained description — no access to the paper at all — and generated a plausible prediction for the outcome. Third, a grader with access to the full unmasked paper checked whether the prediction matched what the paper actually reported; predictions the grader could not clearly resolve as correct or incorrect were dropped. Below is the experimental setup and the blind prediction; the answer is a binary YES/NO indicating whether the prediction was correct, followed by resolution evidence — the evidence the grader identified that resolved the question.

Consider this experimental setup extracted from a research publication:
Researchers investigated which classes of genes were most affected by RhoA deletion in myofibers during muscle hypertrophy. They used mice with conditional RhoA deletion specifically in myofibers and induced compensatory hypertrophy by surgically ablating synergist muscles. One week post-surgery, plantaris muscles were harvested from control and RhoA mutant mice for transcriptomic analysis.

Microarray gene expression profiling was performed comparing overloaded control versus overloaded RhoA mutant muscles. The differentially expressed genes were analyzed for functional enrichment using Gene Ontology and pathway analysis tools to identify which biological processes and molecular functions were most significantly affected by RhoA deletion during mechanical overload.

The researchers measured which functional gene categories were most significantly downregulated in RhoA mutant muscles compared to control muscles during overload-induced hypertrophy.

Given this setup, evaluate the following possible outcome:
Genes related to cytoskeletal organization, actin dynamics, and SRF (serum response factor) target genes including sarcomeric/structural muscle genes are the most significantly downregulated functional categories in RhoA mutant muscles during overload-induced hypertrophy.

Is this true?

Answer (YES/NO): NO